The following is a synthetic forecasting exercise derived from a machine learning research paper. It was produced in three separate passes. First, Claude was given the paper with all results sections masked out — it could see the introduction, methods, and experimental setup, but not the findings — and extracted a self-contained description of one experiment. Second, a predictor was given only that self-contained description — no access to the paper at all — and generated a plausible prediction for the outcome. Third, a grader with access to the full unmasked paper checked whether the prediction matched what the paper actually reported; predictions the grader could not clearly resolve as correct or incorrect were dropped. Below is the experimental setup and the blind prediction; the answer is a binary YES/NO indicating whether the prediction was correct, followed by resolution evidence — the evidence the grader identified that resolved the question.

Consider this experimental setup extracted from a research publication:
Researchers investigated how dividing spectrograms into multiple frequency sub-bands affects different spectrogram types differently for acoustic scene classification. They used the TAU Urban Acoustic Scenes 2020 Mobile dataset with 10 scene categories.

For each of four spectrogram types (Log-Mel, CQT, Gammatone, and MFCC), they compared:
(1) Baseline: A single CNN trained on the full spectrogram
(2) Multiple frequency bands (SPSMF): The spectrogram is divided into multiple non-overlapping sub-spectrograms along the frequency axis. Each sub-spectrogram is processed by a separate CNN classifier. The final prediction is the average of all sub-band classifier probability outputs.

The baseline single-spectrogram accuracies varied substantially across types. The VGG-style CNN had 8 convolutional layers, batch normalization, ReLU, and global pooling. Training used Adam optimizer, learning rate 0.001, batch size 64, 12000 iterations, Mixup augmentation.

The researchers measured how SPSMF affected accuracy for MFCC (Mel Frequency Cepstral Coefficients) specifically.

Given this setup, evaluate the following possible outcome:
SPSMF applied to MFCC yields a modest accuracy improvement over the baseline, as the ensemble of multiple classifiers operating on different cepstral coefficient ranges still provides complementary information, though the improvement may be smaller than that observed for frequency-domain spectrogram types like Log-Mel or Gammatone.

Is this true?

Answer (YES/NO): NO